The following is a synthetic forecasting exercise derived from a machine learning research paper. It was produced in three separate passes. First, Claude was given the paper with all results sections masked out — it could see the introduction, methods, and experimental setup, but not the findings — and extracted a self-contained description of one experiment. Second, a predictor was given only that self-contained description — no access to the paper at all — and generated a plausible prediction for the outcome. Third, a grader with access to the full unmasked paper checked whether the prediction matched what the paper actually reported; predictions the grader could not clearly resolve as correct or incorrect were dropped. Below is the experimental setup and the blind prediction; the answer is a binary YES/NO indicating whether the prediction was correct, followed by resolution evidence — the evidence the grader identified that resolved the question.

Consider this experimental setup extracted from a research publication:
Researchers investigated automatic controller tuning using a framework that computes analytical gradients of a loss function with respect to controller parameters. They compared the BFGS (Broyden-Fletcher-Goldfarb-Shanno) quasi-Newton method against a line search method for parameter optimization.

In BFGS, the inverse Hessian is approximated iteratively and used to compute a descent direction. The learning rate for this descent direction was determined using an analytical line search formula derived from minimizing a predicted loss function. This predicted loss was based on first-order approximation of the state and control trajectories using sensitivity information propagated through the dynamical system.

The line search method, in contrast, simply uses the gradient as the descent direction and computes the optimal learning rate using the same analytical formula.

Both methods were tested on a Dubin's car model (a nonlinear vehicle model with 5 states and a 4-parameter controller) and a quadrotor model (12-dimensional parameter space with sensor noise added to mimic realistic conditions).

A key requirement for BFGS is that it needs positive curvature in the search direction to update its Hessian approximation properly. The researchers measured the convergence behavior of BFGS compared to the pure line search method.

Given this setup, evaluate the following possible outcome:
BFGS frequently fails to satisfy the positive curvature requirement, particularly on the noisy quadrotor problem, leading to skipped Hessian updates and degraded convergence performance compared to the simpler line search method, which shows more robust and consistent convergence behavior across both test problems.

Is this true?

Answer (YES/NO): NO